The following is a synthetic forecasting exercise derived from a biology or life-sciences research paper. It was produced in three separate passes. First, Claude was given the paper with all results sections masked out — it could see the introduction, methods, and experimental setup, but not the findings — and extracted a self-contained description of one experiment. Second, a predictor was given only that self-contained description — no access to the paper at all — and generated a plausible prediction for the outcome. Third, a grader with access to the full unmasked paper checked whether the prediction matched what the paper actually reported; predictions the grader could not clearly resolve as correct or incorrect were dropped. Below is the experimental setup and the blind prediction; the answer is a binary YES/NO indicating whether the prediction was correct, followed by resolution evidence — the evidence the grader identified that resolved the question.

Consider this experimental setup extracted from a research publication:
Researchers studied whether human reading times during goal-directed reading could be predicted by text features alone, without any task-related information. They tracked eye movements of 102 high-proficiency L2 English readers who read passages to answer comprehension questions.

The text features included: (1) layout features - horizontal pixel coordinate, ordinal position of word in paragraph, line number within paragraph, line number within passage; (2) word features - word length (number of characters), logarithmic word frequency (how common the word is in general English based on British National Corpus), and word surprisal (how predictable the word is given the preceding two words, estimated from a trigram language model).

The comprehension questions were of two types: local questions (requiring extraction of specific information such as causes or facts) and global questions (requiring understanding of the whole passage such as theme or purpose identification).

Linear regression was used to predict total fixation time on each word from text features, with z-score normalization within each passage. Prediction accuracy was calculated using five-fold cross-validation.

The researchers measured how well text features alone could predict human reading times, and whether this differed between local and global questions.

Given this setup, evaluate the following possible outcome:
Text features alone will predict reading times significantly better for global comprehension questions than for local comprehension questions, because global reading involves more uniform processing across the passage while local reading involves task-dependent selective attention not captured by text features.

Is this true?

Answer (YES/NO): YES